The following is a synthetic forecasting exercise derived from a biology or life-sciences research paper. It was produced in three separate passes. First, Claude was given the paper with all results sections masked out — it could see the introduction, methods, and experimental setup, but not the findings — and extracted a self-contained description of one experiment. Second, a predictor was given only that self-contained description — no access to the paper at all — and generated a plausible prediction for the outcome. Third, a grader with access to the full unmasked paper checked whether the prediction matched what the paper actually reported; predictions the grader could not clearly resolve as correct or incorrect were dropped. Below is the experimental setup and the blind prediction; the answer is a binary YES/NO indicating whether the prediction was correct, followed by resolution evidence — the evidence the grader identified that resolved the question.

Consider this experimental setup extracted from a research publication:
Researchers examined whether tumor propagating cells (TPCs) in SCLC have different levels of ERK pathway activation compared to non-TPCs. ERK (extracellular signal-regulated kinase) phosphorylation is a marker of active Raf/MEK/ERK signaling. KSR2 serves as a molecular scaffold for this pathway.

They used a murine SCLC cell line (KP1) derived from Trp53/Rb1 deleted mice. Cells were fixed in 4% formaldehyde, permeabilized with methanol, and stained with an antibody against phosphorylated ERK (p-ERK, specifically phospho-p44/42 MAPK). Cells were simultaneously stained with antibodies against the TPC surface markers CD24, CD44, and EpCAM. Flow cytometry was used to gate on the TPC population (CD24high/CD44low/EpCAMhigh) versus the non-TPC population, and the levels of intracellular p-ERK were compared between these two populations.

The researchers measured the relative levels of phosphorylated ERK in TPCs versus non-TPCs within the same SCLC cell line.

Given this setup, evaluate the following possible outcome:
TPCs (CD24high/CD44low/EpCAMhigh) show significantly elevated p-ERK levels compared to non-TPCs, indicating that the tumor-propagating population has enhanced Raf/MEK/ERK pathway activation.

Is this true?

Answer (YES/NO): NO